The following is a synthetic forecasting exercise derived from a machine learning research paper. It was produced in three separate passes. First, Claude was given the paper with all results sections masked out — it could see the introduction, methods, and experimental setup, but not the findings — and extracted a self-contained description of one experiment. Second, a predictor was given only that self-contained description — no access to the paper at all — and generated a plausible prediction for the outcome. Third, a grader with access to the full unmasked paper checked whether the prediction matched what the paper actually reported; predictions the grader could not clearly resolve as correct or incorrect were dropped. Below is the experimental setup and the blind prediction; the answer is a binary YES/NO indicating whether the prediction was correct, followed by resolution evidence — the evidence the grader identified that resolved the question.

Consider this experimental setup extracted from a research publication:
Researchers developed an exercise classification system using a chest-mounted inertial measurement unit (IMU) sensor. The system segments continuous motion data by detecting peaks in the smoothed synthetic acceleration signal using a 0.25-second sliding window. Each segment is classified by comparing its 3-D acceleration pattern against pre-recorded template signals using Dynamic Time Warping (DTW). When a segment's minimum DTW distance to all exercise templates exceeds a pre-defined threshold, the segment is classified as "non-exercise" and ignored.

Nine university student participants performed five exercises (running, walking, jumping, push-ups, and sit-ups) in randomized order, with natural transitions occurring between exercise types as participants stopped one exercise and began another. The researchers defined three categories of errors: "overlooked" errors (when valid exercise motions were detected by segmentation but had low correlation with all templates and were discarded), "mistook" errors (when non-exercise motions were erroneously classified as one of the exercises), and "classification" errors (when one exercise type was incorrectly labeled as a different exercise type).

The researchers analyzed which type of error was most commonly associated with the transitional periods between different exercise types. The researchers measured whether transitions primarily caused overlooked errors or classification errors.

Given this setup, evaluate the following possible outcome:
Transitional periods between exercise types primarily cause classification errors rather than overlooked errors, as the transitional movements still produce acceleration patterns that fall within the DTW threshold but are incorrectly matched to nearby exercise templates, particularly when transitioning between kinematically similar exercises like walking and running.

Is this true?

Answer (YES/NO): NO